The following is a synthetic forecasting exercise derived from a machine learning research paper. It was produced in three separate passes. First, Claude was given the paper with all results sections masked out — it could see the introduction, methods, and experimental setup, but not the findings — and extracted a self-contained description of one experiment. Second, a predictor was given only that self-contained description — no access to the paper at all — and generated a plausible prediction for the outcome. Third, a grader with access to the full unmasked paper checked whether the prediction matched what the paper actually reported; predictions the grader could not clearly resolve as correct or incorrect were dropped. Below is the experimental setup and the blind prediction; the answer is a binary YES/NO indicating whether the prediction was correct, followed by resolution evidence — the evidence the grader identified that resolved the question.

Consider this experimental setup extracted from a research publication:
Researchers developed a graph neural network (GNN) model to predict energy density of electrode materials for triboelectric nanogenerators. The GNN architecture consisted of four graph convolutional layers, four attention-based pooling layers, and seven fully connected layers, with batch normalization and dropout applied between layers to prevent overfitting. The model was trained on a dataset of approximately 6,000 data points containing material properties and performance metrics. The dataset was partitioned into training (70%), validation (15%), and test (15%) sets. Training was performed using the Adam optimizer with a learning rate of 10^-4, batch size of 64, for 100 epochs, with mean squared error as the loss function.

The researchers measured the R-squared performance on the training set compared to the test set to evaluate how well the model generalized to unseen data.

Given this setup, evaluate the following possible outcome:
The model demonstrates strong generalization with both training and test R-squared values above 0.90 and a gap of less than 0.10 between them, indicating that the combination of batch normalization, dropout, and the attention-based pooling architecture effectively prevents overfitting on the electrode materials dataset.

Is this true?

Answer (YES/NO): NO